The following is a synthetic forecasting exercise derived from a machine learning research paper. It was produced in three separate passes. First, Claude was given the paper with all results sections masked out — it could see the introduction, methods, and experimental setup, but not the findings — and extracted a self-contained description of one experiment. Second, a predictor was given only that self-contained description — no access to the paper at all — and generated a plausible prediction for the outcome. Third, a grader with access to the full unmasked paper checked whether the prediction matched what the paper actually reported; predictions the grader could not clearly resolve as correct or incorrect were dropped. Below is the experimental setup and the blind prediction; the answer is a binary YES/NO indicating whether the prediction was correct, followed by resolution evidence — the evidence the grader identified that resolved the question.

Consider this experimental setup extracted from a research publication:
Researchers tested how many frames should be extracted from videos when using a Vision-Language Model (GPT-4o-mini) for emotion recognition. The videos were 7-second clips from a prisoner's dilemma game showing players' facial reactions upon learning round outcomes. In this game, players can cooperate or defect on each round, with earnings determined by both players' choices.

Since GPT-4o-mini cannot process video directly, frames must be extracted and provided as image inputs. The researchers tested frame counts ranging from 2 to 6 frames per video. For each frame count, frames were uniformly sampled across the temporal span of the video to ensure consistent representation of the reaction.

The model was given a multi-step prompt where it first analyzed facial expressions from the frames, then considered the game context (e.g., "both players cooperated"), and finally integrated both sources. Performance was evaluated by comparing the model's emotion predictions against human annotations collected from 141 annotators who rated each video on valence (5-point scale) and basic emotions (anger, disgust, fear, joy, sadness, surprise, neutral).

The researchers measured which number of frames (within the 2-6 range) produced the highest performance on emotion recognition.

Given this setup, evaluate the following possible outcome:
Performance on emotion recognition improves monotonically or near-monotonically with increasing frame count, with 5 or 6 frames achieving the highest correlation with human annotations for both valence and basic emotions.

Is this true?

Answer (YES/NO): NO